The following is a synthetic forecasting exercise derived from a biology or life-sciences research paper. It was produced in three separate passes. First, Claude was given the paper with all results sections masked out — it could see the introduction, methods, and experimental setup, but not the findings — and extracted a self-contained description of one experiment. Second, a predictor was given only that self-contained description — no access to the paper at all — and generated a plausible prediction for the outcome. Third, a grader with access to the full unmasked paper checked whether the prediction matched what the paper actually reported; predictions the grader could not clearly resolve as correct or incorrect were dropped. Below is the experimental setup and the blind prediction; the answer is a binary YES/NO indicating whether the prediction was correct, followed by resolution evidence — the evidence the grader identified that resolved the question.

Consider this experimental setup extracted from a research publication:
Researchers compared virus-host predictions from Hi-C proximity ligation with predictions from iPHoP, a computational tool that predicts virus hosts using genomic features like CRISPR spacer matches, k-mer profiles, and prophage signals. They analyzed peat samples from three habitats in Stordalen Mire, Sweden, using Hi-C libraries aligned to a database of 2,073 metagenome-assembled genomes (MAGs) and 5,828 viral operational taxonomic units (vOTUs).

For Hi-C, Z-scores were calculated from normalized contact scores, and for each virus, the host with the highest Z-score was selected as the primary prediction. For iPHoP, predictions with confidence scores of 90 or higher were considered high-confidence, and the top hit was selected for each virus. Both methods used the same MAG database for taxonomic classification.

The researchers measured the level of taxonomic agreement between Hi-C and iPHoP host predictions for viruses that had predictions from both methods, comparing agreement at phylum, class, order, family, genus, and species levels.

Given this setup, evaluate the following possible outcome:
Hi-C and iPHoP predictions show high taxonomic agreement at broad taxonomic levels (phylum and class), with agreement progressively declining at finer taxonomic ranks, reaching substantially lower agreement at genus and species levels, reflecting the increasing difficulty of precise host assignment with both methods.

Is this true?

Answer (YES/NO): YES